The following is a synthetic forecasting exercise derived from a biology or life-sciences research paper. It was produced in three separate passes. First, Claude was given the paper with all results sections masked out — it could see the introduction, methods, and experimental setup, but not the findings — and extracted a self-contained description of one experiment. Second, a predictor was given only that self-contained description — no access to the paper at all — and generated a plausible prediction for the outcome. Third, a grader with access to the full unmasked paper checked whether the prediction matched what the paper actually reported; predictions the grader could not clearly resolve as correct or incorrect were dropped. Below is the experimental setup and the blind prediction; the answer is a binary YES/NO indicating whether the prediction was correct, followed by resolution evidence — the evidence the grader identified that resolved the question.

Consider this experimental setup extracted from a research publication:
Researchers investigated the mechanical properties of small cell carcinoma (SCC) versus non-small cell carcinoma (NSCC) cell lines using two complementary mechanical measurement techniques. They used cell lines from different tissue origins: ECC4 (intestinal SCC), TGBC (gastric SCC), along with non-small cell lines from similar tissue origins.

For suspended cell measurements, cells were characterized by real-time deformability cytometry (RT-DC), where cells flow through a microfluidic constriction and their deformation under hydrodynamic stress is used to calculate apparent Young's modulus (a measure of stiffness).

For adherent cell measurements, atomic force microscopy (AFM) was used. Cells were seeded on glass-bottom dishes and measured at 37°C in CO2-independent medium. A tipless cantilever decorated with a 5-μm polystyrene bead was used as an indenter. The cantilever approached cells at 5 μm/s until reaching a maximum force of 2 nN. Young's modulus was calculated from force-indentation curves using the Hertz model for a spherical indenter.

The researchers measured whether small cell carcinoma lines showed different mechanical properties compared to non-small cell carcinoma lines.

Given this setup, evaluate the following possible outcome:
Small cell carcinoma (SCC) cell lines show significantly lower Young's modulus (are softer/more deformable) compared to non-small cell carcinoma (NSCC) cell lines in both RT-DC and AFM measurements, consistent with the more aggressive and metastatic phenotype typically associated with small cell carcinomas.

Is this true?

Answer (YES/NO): YES